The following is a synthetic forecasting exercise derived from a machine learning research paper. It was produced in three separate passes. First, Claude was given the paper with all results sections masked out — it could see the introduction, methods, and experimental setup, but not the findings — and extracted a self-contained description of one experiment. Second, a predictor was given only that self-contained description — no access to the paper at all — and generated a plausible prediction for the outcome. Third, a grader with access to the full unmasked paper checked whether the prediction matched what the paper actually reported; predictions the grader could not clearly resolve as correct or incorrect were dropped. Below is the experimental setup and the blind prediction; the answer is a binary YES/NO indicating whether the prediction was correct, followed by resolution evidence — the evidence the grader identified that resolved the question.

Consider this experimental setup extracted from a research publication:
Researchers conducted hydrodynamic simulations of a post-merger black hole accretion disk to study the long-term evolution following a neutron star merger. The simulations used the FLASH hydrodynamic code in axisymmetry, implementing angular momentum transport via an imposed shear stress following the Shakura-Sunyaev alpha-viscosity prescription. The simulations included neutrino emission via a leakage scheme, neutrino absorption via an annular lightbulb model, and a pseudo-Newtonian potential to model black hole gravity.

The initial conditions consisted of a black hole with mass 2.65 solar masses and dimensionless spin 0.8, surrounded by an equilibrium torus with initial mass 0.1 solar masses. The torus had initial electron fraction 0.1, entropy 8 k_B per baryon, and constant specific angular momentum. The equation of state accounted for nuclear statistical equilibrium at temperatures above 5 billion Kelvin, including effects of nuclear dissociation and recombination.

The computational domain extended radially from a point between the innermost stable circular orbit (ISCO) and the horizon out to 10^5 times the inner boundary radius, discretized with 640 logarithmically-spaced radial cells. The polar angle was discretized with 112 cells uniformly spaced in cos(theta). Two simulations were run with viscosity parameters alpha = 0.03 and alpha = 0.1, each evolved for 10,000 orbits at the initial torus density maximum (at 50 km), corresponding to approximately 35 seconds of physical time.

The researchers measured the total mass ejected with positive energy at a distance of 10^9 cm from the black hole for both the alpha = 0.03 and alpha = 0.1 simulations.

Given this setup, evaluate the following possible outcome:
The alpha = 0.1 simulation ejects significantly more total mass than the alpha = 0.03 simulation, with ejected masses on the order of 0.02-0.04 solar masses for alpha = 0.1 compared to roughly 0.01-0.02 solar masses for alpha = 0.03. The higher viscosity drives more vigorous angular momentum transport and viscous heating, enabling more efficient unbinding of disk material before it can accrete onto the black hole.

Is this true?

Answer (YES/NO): YES